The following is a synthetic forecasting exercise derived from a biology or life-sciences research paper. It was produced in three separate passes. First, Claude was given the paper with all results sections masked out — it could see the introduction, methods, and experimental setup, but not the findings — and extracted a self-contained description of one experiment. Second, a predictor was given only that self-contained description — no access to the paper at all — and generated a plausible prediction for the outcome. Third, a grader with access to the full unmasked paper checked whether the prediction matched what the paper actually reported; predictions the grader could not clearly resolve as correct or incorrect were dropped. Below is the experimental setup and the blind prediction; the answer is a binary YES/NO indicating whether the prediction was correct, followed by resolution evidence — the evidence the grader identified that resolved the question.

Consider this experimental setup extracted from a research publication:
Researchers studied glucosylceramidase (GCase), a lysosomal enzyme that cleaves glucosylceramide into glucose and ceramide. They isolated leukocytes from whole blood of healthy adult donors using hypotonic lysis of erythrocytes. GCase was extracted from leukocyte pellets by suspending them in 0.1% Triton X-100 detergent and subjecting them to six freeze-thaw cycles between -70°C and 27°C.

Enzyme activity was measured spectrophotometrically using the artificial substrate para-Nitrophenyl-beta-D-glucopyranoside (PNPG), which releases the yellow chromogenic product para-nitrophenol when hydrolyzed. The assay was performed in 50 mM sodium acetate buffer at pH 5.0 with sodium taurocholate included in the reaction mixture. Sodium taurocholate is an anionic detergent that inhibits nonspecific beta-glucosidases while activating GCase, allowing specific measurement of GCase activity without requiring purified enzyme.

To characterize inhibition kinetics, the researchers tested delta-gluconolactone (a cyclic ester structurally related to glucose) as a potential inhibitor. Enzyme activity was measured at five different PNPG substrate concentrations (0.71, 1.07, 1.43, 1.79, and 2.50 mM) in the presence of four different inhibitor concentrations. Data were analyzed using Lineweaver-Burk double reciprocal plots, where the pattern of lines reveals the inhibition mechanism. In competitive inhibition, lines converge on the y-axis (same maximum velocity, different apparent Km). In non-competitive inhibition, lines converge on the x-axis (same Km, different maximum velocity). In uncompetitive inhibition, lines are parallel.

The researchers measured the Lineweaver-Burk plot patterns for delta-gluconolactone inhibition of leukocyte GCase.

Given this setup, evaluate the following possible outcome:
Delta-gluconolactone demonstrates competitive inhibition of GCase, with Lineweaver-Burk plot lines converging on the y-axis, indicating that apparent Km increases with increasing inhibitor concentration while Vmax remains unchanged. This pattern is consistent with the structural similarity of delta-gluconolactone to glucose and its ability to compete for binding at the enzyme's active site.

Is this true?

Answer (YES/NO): YES